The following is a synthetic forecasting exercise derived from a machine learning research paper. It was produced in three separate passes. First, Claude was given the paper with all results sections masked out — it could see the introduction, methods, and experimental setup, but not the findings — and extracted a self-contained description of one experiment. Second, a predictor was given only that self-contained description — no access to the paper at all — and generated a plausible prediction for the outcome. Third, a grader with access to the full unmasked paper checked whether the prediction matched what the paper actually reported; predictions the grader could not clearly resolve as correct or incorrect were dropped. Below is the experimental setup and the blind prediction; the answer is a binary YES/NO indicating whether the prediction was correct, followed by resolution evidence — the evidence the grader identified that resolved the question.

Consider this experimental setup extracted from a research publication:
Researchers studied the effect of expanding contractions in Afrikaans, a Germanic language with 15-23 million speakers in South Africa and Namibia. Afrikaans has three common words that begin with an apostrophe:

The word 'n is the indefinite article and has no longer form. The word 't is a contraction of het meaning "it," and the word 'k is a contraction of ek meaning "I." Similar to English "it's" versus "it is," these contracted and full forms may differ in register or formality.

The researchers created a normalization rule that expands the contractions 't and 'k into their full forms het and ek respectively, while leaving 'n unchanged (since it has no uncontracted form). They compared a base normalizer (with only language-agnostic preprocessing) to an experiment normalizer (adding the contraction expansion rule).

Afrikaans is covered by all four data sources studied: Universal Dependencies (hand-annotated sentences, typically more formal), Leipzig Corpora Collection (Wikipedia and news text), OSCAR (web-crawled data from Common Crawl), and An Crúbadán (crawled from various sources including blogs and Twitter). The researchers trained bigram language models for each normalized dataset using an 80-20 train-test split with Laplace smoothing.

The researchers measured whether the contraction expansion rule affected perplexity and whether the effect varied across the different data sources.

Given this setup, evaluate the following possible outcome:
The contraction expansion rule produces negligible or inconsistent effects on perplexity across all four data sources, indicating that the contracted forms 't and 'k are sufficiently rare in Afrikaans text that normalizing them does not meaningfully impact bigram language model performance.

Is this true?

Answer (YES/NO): YES